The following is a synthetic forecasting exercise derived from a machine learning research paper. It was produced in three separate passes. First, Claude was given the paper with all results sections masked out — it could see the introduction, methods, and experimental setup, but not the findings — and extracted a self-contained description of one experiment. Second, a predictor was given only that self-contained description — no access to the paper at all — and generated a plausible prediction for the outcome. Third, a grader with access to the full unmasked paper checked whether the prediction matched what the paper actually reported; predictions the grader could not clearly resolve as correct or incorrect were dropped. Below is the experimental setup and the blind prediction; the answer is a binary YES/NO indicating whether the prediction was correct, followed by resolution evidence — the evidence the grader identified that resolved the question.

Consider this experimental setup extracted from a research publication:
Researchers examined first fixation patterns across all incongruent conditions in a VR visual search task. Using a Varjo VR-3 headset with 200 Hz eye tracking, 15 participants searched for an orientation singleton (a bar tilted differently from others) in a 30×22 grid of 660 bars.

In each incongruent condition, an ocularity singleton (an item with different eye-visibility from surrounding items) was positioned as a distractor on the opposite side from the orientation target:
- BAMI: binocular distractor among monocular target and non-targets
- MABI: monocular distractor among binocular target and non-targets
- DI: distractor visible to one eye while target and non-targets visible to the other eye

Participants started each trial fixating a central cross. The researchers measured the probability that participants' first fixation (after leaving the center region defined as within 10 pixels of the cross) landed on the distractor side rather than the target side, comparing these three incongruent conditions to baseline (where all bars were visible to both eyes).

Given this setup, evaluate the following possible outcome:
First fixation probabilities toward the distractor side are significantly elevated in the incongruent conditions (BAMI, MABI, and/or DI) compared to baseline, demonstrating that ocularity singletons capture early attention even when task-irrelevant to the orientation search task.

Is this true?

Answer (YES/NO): YES